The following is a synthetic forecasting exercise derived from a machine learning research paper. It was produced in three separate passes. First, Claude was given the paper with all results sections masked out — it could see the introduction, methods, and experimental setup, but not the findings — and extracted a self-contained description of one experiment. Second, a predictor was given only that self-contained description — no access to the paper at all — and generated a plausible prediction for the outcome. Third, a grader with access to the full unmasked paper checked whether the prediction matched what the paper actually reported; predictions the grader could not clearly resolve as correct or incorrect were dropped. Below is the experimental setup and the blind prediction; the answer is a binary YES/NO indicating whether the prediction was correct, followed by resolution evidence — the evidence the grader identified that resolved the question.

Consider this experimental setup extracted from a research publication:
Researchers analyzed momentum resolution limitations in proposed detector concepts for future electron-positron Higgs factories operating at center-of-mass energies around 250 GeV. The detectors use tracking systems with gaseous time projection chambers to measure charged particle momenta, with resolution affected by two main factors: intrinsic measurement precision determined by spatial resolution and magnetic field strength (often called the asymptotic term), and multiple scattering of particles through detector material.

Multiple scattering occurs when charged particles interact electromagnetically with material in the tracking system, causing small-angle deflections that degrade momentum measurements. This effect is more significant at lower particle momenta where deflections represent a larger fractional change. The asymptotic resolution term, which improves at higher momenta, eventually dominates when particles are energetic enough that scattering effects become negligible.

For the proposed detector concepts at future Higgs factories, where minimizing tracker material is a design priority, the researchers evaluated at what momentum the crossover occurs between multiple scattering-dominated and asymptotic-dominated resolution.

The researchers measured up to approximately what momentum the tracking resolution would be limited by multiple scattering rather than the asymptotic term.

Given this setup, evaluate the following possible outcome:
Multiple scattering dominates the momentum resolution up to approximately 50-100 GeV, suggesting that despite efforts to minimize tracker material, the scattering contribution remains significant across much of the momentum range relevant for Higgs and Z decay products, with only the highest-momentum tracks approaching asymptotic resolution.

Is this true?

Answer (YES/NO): NO